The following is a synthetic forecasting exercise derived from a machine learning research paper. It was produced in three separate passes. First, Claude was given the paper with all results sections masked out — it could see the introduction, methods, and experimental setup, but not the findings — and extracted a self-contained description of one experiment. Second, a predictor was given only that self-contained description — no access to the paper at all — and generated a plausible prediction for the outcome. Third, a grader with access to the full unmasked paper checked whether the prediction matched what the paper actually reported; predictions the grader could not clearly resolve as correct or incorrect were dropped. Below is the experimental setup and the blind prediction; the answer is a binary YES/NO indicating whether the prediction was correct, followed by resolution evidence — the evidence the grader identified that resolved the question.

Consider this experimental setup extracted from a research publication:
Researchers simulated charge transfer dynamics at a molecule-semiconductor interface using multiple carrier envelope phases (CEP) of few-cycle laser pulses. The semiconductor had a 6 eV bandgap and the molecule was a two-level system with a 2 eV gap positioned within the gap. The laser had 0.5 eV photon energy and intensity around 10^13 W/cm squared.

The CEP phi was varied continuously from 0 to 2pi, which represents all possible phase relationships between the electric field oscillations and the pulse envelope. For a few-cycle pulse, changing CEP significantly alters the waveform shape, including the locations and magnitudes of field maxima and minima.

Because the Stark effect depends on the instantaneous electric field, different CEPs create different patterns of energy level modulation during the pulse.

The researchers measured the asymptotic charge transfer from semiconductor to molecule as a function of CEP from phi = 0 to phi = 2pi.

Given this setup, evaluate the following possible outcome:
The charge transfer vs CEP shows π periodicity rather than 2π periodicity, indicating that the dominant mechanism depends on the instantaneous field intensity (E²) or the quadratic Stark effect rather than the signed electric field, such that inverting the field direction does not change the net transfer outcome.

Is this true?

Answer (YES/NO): NO